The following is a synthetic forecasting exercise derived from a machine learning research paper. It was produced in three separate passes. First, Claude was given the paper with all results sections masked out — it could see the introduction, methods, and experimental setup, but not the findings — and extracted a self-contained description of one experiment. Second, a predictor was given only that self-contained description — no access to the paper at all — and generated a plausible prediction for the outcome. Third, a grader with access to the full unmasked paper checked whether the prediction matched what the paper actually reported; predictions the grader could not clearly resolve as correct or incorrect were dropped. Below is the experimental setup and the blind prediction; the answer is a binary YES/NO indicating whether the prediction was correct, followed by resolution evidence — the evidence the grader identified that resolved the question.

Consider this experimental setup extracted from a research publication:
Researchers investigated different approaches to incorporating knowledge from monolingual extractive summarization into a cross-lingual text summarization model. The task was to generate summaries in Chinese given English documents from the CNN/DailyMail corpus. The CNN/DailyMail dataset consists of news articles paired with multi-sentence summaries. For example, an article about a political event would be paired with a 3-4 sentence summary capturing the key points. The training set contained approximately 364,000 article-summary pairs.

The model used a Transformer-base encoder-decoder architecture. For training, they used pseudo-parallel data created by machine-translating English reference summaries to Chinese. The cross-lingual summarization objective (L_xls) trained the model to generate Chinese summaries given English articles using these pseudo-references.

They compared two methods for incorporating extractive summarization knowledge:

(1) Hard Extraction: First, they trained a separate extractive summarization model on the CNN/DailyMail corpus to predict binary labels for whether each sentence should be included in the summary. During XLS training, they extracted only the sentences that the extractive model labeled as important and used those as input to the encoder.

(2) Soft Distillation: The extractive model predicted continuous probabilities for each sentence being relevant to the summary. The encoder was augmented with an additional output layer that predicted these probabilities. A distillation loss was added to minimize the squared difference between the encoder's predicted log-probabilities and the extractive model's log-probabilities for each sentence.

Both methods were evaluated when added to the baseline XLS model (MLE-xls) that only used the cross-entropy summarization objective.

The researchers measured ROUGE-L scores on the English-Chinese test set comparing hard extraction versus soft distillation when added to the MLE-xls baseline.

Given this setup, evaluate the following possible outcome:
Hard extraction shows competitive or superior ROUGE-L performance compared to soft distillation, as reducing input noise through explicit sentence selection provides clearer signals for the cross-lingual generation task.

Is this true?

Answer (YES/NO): NO